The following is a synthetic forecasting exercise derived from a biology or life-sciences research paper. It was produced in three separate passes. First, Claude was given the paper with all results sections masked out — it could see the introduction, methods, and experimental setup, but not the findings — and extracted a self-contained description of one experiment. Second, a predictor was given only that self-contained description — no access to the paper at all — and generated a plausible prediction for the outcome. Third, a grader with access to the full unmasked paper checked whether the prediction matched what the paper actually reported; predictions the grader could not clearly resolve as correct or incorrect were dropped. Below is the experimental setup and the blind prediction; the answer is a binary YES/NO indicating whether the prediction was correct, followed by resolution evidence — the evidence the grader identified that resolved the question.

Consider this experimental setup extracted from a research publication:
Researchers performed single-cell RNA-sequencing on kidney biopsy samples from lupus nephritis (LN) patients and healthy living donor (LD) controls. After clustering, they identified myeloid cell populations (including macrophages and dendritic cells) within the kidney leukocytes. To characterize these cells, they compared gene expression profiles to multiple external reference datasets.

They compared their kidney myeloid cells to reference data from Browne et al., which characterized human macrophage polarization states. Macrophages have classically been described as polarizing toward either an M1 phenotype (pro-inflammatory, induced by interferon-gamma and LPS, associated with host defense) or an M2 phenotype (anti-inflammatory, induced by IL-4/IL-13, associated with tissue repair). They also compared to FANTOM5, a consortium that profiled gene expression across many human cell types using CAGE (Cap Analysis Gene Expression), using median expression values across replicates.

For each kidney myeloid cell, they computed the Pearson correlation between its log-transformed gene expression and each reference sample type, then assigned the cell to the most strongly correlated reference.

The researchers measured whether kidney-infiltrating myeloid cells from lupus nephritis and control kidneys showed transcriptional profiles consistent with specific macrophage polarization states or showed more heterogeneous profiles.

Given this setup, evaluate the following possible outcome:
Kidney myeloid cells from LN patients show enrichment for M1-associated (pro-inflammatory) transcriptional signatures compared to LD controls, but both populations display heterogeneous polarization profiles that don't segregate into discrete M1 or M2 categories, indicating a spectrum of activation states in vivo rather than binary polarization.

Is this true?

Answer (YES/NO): NO